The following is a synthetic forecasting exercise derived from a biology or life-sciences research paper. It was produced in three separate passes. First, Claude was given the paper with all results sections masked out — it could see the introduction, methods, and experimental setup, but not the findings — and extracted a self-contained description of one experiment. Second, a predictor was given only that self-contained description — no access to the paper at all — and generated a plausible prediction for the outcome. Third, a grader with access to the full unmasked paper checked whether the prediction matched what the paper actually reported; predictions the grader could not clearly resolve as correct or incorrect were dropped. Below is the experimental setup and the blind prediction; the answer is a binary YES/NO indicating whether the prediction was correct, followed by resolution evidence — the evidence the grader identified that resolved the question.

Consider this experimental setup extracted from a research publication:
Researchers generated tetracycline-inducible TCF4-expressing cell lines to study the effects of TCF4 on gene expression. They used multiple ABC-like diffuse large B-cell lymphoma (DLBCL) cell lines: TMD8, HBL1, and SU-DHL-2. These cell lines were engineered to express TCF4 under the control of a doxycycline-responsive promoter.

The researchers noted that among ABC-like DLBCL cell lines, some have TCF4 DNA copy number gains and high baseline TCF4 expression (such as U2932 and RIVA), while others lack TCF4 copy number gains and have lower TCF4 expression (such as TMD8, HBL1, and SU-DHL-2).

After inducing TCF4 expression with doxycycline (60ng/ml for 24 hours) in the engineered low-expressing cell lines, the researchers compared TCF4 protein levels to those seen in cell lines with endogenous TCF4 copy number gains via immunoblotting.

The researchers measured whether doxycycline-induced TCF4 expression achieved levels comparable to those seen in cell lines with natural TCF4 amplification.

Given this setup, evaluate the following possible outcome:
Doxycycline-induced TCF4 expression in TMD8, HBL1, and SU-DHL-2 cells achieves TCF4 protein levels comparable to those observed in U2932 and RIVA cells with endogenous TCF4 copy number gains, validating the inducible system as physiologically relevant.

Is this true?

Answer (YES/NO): YES